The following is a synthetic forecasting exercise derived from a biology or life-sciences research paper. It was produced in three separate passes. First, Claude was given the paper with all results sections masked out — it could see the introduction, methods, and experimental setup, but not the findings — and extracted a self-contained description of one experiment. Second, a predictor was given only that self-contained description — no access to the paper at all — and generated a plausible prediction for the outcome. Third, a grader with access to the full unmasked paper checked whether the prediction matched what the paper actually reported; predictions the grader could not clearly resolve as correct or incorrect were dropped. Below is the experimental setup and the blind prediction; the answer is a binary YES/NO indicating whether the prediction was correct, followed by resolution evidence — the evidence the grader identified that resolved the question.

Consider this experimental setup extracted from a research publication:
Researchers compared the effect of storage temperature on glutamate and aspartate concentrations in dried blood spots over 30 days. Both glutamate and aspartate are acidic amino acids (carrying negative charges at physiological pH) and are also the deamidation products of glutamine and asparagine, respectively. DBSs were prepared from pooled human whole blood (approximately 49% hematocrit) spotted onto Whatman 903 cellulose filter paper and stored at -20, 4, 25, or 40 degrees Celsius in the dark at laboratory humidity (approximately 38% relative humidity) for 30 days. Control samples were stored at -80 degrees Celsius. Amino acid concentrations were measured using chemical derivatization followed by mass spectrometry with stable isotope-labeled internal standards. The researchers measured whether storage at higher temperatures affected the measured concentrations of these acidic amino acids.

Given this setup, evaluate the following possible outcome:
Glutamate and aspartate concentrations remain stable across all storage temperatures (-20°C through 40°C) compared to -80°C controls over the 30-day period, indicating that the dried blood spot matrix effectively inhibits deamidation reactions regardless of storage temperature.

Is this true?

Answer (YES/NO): NO